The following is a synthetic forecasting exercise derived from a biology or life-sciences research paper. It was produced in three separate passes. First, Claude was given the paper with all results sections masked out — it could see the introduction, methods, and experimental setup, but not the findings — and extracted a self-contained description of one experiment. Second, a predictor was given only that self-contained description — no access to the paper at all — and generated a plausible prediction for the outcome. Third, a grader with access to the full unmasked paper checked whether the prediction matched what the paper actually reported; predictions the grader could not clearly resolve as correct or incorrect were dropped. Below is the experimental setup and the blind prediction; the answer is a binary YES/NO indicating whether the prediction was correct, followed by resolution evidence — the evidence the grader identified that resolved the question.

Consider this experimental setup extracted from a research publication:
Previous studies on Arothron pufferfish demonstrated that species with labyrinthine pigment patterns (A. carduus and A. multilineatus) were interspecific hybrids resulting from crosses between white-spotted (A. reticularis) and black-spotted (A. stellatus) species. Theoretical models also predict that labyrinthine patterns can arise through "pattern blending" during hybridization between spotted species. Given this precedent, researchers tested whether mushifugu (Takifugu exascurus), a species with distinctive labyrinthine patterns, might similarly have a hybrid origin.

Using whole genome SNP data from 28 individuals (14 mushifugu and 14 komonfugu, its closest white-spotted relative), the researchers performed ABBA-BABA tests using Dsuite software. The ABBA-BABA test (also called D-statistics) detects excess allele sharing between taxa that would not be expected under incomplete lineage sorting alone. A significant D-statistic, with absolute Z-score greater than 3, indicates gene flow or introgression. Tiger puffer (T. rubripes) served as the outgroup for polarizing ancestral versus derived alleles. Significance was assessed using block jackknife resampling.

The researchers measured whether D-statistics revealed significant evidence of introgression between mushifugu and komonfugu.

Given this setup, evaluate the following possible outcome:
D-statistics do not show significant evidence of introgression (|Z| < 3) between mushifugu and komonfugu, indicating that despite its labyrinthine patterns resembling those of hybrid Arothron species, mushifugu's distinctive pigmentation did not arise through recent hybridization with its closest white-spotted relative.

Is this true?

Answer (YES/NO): NO